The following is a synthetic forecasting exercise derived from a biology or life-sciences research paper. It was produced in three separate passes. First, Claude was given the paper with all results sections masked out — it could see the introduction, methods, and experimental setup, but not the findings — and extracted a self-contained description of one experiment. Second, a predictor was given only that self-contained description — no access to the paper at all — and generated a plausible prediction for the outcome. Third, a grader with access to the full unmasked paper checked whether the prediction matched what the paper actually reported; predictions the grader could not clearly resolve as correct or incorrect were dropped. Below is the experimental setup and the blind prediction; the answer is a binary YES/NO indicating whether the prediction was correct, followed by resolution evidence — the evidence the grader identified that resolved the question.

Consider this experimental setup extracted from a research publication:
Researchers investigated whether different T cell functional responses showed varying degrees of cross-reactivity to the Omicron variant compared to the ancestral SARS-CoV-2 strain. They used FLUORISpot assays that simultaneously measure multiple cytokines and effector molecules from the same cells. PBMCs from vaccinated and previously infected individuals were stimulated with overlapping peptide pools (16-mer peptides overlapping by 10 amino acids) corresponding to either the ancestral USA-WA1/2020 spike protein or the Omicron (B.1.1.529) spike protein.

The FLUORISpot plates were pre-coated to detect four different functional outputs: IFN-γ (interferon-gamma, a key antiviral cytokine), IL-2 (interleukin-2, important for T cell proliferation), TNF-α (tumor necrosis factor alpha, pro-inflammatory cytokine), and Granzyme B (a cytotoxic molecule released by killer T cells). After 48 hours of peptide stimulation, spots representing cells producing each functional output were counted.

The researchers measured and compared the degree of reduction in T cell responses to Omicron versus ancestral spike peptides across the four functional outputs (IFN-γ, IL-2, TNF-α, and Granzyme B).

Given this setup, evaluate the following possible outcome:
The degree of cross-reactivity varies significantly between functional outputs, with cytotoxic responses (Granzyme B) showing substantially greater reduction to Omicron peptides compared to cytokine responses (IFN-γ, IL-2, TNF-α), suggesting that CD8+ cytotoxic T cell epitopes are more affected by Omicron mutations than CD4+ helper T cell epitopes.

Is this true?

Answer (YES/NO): NO